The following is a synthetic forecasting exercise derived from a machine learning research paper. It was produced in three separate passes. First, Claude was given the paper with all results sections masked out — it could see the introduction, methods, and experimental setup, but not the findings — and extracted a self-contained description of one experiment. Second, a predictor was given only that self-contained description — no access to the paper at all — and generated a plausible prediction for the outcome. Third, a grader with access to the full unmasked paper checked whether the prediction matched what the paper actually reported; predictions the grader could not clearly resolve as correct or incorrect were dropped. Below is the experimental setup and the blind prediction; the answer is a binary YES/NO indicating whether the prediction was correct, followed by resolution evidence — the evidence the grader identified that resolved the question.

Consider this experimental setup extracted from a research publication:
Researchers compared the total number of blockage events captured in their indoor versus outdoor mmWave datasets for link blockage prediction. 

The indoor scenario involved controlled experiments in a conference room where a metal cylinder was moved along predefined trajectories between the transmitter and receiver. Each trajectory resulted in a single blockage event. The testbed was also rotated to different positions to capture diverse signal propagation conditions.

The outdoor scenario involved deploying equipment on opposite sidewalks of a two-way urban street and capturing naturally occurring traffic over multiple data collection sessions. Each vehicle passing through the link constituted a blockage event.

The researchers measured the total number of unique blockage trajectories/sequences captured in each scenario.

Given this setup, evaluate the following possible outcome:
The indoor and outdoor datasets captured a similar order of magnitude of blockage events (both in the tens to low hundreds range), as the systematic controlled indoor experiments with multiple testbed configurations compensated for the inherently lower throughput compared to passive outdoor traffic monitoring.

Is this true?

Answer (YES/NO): NO